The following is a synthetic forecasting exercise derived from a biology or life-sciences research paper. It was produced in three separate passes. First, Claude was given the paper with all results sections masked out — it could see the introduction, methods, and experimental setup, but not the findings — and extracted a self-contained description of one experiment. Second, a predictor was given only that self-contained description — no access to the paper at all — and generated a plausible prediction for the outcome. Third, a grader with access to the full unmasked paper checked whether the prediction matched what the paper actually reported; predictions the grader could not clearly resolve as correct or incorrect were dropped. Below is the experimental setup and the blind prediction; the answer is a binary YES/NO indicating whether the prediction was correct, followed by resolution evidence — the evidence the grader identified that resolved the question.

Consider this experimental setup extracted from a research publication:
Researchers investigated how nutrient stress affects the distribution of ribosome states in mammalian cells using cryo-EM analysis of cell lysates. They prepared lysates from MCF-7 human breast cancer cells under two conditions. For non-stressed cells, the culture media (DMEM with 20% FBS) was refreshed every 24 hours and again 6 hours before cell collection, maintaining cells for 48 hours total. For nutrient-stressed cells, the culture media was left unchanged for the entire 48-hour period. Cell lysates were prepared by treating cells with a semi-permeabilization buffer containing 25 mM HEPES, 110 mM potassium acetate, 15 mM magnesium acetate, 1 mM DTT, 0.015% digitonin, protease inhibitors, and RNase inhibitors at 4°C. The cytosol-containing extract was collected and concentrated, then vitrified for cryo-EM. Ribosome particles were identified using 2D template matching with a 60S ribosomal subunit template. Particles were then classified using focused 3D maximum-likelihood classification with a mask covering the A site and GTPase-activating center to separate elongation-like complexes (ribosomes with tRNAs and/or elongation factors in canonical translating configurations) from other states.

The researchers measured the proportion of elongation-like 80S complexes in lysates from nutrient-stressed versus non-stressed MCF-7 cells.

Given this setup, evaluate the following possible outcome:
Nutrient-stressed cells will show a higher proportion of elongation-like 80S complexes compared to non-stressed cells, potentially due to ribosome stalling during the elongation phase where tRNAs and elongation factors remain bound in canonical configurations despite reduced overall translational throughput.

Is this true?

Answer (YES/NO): NO